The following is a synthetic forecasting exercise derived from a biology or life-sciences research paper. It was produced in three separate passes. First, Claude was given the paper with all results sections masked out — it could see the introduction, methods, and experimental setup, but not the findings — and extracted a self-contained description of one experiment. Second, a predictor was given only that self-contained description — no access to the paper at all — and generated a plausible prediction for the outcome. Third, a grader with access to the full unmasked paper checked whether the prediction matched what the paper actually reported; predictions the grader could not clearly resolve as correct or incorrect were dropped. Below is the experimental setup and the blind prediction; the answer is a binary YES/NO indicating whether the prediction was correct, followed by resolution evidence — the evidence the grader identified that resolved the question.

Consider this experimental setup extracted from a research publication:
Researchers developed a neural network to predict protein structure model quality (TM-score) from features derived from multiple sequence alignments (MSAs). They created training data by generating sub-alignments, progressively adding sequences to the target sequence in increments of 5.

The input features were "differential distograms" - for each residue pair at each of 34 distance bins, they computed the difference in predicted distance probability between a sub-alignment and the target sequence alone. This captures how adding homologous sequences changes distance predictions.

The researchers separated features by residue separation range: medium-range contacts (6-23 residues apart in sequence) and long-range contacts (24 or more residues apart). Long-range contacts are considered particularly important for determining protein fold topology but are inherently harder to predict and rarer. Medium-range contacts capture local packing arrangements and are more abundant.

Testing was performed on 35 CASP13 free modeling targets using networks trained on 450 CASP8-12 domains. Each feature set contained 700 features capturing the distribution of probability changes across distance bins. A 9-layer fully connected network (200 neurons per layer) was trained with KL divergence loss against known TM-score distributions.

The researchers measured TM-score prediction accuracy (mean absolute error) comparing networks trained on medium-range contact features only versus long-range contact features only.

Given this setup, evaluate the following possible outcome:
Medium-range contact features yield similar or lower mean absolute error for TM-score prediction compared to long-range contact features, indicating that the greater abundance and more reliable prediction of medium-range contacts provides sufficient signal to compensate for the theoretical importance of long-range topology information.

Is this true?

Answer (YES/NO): NO